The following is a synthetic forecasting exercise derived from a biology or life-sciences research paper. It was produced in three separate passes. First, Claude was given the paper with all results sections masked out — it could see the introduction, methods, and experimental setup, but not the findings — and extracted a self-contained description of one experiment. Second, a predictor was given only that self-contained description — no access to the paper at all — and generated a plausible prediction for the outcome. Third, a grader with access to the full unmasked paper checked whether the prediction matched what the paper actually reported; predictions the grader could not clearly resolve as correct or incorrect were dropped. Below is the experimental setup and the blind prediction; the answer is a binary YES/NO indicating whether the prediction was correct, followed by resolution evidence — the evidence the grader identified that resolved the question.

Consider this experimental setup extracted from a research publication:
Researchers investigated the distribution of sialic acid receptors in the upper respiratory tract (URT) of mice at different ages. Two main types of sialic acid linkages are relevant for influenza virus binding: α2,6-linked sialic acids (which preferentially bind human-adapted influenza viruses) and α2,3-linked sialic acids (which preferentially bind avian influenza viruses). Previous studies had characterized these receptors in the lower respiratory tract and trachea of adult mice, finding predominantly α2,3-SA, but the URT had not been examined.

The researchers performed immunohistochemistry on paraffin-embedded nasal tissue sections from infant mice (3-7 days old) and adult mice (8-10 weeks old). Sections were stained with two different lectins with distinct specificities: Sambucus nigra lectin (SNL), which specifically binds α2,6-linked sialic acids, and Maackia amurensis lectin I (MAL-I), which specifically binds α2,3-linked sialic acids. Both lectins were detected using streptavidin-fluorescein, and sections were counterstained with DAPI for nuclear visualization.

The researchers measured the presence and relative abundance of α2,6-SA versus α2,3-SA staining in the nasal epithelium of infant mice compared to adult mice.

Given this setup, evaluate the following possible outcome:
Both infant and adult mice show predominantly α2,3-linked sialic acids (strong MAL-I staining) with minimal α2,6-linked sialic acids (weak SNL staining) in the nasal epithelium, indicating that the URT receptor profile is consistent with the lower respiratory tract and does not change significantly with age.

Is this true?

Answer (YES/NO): NO